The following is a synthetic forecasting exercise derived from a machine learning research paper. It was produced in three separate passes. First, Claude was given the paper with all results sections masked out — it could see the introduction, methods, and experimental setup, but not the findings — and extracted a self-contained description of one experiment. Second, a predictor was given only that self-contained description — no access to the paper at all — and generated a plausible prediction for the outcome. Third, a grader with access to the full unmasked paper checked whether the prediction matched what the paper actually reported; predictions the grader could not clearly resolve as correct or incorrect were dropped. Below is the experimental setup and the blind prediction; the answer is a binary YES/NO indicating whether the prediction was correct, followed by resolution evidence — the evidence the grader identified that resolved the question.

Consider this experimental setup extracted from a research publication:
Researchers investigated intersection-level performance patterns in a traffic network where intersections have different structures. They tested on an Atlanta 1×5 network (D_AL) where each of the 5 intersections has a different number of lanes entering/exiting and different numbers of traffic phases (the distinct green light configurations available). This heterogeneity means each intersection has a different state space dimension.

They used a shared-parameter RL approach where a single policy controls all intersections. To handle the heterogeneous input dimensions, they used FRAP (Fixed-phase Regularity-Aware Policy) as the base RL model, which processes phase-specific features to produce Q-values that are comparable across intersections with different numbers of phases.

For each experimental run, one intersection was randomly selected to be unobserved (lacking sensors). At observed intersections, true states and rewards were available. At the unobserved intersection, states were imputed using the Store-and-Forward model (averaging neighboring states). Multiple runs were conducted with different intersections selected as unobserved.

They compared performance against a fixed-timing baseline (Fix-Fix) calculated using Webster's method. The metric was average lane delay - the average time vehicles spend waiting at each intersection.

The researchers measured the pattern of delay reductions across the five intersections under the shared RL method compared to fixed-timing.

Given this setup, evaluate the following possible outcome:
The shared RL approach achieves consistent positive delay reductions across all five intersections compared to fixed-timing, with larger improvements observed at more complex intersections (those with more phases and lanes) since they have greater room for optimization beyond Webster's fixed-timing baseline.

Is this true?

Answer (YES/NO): NO